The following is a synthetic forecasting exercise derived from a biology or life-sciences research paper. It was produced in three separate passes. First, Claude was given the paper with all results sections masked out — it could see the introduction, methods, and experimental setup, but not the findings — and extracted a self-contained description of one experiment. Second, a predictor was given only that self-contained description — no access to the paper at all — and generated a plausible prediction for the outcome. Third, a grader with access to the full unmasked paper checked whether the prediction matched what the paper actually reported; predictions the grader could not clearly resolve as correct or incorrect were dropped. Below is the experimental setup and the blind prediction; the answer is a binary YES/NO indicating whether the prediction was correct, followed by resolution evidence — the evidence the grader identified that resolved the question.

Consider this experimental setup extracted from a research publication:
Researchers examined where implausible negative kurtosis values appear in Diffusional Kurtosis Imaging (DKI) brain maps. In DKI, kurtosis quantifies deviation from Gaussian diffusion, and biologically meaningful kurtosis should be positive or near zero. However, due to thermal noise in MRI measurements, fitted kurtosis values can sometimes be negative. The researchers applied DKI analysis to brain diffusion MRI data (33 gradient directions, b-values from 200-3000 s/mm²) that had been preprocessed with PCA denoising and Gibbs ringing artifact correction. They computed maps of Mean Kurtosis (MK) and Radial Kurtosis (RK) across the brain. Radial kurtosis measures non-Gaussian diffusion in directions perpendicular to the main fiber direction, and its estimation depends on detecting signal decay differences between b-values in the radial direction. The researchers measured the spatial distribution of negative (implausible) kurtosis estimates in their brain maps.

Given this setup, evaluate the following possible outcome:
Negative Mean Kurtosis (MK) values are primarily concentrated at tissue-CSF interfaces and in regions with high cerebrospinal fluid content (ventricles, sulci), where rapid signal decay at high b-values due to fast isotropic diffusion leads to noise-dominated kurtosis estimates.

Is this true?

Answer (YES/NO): NO